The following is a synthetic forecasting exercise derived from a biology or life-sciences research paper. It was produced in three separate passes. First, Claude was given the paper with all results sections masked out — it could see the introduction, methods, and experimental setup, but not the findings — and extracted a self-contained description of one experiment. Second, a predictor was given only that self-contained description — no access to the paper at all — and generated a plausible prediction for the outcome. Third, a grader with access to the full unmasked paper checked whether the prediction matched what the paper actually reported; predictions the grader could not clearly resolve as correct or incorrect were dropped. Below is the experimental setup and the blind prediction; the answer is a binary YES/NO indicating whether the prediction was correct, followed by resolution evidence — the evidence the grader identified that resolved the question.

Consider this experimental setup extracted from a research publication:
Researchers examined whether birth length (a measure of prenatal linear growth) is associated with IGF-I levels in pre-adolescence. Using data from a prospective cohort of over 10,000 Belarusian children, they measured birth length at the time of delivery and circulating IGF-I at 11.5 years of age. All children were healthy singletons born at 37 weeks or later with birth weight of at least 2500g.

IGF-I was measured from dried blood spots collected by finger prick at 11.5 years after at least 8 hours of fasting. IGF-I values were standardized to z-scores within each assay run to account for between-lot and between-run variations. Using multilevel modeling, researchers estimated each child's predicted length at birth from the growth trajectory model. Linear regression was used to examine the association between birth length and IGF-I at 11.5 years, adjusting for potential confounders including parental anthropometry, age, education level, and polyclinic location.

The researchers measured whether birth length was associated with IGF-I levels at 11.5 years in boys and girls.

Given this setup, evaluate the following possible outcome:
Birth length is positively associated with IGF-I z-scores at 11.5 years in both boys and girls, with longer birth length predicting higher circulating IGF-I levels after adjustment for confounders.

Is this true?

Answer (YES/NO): NO